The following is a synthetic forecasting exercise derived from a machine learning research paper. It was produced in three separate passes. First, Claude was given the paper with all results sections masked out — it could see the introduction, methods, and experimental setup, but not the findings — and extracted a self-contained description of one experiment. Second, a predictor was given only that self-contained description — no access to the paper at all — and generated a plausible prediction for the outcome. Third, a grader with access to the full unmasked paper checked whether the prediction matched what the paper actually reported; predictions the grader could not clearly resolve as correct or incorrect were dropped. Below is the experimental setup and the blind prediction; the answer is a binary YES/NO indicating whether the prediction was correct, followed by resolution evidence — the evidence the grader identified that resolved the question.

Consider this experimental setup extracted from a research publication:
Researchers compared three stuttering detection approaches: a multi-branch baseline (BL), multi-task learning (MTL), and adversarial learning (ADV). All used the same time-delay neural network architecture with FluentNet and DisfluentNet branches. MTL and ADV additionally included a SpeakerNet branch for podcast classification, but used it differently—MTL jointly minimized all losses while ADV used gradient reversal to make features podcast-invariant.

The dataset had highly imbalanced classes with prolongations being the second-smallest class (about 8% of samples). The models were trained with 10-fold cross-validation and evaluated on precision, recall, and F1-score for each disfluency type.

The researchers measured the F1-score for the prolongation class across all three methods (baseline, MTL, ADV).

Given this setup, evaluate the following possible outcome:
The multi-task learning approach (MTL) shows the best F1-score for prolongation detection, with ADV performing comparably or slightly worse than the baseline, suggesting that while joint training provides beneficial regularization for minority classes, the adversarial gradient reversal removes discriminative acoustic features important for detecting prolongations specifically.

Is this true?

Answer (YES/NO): NO